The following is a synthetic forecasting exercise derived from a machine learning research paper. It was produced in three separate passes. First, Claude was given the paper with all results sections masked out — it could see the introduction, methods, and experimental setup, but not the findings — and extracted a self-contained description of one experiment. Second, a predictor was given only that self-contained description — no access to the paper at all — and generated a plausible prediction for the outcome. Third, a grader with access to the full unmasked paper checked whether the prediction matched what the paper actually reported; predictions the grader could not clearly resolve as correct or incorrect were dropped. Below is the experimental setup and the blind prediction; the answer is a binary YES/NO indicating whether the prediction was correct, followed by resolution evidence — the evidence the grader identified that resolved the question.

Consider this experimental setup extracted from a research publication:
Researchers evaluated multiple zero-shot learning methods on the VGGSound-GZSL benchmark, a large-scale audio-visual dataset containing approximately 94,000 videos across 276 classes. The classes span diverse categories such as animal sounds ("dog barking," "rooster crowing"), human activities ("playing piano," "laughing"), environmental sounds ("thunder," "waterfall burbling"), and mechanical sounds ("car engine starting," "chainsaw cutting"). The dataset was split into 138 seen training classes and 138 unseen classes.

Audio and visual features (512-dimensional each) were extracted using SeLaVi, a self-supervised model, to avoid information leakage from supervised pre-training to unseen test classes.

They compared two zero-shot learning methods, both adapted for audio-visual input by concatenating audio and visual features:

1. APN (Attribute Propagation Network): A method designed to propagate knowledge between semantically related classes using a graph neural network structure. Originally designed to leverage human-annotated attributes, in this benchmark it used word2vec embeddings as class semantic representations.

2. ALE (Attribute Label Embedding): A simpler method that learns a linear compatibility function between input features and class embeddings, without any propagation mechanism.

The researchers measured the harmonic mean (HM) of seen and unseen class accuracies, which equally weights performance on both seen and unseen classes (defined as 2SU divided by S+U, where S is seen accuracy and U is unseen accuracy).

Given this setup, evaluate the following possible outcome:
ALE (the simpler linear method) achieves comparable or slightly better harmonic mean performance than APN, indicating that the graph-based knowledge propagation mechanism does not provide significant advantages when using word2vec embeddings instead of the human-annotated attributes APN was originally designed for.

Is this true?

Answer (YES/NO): NO